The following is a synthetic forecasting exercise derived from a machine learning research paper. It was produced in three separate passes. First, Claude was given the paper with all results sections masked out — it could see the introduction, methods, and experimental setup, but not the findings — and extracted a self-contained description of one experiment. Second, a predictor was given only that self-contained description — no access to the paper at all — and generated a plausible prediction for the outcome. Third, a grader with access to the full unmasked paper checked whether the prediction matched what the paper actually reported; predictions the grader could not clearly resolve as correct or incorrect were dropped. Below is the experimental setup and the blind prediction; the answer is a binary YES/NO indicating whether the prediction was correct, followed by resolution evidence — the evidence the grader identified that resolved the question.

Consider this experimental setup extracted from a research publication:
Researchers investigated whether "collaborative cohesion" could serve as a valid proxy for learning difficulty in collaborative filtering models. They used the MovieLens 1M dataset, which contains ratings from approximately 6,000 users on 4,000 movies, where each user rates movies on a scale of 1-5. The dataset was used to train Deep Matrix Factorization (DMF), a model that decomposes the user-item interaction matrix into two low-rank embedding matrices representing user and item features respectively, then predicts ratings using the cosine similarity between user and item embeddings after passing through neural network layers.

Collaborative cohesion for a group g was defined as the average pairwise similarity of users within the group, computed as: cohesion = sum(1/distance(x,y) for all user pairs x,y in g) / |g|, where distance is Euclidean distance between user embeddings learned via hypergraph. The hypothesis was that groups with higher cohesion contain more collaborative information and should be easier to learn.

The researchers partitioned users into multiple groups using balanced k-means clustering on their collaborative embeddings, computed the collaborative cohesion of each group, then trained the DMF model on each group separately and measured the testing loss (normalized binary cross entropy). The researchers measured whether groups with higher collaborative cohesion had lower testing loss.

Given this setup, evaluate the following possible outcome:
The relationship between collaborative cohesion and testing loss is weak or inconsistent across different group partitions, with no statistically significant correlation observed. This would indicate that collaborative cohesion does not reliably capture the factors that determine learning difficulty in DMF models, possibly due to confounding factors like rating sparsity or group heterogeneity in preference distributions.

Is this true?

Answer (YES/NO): NO